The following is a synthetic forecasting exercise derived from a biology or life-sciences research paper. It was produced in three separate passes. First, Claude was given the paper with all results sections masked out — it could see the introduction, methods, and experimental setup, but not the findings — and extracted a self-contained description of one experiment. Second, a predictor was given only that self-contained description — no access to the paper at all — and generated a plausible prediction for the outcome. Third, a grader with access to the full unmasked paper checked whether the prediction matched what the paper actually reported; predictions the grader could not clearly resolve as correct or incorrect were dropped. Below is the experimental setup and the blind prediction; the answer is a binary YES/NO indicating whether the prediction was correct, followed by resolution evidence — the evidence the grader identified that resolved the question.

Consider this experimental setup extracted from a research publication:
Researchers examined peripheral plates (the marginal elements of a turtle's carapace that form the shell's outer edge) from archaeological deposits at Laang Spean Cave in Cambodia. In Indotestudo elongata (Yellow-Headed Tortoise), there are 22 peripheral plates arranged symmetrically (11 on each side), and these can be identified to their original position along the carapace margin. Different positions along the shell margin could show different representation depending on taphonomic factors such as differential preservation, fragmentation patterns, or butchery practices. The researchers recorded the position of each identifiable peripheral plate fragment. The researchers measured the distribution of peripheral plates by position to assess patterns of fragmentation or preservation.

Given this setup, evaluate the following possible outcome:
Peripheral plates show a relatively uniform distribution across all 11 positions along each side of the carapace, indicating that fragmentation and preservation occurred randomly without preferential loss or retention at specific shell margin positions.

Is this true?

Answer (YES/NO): NO